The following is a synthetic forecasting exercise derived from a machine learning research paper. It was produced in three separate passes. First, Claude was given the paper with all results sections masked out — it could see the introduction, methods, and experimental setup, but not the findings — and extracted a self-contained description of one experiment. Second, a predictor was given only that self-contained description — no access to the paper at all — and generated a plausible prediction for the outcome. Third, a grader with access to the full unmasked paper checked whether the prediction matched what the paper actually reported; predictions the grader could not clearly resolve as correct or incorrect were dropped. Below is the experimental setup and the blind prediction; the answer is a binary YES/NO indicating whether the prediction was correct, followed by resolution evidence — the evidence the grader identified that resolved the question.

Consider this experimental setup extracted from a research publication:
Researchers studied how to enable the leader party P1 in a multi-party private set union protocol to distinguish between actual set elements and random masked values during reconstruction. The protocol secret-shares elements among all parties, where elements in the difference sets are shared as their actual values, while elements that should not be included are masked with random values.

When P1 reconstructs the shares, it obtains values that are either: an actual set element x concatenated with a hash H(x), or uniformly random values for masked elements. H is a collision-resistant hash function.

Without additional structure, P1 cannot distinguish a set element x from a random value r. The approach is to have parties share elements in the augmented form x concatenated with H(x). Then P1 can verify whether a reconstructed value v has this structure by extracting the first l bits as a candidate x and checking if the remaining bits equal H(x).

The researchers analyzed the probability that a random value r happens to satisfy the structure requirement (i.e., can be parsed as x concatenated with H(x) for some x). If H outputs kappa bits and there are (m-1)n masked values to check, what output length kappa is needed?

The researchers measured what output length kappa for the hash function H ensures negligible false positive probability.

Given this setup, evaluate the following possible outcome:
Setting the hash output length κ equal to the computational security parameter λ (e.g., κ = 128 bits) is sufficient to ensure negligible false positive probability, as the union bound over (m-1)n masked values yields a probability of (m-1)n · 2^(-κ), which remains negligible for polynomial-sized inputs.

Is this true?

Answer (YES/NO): NO